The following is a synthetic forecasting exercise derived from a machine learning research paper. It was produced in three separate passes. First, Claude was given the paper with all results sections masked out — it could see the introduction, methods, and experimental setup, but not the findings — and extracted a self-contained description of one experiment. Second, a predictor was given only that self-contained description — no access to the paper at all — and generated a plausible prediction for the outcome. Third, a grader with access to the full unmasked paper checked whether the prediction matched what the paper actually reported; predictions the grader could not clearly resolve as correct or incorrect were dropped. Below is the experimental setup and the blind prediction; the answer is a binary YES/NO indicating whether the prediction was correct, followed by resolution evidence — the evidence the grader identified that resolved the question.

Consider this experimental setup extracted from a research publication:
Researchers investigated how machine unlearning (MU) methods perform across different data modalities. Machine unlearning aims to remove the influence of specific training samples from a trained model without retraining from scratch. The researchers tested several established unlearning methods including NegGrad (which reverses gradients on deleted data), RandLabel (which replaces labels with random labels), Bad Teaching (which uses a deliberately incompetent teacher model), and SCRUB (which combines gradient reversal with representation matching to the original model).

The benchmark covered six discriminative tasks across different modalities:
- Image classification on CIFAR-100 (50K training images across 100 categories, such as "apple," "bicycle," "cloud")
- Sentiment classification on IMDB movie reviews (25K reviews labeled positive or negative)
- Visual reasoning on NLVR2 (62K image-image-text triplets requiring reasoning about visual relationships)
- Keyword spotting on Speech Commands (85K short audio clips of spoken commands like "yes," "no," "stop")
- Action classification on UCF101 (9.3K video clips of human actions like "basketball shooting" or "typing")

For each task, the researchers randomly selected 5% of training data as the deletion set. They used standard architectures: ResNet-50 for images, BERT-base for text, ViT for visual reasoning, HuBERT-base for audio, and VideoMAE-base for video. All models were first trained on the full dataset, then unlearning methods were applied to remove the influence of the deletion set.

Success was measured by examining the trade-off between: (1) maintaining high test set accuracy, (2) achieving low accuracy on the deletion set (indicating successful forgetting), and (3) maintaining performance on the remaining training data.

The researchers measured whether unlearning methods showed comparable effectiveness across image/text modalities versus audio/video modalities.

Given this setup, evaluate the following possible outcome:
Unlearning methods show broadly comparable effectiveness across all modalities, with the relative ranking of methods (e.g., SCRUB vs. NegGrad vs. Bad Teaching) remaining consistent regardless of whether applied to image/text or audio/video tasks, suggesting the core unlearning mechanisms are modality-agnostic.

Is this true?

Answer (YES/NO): NO